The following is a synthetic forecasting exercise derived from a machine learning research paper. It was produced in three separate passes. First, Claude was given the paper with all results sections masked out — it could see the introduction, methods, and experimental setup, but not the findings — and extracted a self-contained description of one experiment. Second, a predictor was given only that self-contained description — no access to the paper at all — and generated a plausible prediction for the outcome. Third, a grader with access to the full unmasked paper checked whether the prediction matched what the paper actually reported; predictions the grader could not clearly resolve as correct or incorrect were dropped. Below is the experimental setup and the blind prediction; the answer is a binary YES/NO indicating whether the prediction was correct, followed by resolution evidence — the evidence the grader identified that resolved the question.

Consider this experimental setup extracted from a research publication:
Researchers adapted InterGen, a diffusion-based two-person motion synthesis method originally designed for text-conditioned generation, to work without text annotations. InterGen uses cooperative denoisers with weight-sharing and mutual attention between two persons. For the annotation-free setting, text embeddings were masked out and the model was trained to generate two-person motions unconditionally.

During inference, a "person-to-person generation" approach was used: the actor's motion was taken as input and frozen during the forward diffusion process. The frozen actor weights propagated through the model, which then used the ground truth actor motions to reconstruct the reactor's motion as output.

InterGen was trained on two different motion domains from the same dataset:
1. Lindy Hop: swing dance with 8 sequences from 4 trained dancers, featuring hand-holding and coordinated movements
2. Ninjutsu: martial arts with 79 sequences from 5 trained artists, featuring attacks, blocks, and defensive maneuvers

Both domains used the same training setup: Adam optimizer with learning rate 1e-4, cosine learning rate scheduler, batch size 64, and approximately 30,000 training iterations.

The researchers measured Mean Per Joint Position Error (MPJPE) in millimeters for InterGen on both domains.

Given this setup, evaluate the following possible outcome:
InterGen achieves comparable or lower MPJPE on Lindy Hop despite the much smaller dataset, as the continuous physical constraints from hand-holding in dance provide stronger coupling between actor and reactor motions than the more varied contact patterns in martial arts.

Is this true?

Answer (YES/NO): YES